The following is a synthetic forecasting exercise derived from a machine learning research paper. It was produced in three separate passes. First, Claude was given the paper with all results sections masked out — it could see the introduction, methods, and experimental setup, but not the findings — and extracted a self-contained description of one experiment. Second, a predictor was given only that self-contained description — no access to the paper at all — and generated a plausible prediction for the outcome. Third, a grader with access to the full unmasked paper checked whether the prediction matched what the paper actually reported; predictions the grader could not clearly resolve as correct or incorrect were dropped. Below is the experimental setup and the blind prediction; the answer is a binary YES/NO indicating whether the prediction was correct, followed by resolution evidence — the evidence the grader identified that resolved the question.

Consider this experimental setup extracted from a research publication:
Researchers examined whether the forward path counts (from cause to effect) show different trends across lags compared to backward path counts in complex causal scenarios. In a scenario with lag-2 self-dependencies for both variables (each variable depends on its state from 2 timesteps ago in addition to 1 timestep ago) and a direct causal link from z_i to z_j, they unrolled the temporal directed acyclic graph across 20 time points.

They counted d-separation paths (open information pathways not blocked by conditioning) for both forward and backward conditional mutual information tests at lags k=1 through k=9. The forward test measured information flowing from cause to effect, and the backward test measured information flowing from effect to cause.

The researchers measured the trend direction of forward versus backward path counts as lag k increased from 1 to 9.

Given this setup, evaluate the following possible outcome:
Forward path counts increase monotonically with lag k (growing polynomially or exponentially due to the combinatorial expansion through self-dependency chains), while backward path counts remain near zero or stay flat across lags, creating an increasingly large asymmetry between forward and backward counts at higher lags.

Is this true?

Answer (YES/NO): NO